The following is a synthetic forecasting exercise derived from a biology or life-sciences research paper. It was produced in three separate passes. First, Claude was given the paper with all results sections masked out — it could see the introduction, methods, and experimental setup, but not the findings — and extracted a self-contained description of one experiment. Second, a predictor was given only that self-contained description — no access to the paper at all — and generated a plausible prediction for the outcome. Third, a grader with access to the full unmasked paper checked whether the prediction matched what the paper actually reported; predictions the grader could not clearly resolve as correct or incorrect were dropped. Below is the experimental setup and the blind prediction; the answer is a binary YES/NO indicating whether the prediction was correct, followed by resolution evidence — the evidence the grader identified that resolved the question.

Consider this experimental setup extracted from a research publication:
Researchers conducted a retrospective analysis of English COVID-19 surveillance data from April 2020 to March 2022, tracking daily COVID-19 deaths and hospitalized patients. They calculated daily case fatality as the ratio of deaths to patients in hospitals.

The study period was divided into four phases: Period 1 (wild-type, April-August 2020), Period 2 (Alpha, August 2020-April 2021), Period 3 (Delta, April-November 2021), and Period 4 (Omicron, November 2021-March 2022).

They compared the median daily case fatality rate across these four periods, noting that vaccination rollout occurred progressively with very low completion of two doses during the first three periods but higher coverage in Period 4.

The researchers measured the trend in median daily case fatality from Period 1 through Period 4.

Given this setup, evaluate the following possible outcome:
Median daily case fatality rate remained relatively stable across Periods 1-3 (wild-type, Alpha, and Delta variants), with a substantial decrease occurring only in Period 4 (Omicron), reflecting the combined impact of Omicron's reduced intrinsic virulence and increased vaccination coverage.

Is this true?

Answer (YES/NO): NO